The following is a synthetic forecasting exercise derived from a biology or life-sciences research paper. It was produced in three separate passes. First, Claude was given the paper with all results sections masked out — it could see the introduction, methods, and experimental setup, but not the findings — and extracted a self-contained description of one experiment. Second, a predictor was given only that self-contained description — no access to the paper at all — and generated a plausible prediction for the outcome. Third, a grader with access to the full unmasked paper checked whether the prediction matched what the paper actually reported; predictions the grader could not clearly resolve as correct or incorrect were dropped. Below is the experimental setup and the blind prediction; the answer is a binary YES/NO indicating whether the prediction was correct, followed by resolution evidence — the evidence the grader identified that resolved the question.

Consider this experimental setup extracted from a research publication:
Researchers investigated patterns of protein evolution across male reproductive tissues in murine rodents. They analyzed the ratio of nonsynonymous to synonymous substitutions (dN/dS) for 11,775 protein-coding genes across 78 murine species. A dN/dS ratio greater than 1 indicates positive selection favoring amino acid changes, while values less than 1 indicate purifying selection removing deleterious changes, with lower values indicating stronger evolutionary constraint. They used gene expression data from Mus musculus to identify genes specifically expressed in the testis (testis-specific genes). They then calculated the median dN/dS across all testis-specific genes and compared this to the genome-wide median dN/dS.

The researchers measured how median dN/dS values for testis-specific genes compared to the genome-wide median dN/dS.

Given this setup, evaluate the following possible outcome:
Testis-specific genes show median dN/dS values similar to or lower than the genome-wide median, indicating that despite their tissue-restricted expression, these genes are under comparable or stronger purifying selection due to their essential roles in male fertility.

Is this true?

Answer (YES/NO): NO